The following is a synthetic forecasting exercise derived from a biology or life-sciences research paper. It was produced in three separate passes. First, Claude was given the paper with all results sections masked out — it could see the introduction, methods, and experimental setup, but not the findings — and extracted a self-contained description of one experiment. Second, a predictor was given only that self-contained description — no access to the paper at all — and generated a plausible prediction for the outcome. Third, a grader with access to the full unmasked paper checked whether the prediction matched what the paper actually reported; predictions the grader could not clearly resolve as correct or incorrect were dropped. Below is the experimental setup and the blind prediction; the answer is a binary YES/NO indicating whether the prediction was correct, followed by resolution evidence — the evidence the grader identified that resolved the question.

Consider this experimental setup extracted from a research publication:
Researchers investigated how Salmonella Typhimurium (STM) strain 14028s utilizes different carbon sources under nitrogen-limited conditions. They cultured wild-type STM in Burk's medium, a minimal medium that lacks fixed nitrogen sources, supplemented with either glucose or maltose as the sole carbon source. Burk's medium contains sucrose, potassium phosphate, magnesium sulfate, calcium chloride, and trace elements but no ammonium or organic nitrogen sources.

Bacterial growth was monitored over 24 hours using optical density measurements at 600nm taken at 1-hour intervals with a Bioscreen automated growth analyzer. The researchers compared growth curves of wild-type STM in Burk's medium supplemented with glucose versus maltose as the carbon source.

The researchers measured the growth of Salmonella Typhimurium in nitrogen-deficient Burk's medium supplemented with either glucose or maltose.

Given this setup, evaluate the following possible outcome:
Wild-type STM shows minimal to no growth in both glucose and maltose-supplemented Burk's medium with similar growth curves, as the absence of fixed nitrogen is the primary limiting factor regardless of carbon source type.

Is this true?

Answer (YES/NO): NO